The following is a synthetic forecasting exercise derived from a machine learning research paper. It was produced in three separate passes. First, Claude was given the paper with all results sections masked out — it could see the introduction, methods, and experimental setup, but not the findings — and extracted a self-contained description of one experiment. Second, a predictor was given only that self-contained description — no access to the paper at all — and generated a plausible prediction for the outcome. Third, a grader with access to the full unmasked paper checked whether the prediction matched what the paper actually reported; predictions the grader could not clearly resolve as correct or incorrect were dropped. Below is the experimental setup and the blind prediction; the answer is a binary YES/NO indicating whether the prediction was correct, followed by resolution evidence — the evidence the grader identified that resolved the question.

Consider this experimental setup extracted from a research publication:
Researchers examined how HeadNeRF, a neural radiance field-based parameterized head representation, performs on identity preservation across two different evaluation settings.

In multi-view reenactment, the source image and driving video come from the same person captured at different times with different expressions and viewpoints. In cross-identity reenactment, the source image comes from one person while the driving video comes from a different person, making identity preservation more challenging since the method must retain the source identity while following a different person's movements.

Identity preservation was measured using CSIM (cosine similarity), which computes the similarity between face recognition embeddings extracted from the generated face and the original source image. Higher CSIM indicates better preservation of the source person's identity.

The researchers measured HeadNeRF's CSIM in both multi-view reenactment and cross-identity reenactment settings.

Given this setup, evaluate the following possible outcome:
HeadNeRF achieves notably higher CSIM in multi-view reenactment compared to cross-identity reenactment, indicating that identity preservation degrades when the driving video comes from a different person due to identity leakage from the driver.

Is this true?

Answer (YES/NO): NO